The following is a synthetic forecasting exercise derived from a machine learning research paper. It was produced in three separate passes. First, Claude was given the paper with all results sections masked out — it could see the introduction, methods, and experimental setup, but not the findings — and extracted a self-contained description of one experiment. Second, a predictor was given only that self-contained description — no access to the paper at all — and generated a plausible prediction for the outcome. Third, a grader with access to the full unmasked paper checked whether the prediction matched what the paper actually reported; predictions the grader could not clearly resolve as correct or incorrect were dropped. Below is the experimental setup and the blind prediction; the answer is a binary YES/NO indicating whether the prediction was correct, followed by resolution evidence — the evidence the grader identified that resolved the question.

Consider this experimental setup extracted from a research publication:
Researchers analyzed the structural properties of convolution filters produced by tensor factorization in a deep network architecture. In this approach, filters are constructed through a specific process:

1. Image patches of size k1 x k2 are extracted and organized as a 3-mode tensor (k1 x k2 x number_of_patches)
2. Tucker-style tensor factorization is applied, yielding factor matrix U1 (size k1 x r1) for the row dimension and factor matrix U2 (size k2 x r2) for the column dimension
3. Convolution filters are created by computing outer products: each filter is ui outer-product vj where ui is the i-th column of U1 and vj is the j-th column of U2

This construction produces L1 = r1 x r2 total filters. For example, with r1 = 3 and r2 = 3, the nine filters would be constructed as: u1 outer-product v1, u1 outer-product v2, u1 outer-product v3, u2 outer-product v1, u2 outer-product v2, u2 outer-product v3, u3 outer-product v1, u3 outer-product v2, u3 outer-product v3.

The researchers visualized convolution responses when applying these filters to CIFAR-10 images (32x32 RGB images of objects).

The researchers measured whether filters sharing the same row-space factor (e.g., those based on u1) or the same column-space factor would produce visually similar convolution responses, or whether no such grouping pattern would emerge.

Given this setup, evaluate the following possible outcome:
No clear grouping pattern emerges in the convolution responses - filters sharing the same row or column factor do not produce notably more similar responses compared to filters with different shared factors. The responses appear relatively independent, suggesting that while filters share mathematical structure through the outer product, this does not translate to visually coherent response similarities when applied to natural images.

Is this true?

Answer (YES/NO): NO